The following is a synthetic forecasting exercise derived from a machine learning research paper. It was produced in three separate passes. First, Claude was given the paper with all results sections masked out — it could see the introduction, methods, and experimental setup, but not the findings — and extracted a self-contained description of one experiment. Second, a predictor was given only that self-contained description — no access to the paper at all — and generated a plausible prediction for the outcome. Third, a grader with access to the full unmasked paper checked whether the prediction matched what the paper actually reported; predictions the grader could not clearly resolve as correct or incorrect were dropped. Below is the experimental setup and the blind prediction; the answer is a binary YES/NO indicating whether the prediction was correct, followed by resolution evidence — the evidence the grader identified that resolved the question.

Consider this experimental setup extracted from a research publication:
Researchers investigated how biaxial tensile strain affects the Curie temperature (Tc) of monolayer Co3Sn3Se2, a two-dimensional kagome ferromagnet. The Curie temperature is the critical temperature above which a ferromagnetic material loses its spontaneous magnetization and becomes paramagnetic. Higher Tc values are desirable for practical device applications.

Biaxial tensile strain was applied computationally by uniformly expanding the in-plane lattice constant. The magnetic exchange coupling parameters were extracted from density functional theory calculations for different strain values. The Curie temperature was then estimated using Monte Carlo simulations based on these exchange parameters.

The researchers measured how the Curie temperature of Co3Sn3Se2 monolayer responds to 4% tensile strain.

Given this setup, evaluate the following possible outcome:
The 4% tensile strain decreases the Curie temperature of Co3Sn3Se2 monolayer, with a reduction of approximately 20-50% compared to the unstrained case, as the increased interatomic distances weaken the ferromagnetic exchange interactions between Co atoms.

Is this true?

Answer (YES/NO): NO